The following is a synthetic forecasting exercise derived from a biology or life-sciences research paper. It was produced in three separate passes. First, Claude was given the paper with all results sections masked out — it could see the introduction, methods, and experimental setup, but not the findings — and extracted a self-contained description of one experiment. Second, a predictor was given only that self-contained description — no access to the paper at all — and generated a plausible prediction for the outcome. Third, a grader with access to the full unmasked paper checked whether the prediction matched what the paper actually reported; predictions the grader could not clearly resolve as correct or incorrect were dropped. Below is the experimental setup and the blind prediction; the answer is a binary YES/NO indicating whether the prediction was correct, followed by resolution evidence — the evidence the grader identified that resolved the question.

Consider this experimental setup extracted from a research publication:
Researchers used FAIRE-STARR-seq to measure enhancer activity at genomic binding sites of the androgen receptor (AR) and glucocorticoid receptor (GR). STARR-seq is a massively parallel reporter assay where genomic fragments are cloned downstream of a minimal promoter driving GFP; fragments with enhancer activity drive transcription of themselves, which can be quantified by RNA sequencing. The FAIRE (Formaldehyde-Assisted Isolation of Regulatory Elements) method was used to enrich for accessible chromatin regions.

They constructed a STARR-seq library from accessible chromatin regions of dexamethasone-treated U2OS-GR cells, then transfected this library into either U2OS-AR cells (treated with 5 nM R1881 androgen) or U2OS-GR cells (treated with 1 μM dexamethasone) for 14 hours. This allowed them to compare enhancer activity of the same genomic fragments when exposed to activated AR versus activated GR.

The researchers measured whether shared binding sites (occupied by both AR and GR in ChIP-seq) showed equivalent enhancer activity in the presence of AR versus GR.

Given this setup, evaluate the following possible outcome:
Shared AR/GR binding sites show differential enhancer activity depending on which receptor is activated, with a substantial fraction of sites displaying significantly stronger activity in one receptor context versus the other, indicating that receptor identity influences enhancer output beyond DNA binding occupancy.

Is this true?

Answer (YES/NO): YES